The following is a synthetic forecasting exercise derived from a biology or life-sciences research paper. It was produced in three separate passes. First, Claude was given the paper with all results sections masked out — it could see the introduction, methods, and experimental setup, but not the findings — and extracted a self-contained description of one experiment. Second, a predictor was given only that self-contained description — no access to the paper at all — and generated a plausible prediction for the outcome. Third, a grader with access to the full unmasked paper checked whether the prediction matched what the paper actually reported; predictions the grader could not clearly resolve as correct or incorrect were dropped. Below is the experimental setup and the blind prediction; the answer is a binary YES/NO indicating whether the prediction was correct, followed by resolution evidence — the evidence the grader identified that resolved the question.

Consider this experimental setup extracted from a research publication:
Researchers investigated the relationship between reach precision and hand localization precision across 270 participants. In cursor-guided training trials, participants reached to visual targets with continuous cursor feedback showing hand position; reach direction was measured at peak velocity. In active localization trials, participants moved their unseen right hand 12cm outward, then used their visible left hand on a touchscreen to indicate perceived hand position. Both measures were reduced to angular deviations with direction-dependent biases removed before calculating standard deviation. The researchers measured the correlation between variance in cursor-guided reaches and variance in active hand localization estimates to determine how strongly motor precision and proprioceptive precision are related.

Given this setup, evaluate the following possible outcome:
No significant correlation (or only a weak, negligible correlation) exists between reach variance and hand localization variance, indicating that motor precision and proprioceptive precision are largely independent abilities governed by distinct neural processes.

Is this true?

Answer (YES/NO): YES